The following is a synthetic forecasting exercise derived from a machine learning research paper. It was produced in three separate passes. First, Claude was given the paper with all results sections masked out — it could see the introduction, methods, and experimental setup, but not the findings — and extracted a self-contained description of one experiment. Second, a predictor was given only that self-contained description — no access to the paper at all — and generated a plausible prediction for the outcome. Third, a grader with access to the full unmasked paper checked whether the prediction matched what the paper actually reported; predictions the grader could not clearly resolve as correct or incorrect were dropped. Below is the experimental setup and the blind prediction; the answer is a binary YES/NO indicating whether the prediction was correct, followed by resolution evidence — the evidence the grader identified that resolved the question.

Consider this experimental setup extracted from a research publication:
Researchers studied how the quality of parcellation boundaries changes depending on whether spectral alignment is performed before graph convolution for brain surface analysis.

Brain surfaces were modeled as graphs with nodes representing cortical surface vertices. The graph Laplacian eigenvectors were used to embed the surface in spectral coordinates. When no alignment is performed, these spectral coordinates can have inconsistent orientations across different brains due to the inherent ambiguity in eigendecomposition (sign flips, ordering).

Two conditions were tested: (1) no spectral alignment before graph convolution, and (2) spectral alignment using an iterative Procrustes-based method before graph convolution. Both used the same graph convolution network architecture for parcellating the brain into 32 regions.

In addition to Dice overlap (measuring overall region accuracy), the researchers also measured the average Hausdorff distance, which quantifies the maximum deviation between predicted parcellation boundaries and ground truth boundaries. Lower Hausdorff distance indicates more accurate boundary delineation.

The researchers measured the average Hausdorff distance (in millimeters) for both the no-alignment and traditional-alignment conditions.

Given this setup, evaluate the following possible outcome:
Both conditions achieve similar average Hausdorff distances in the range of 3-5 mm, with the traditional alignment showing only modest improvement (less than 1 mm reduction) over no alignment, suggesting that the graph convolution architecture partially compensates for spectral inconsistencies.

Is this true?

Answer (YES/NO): NO